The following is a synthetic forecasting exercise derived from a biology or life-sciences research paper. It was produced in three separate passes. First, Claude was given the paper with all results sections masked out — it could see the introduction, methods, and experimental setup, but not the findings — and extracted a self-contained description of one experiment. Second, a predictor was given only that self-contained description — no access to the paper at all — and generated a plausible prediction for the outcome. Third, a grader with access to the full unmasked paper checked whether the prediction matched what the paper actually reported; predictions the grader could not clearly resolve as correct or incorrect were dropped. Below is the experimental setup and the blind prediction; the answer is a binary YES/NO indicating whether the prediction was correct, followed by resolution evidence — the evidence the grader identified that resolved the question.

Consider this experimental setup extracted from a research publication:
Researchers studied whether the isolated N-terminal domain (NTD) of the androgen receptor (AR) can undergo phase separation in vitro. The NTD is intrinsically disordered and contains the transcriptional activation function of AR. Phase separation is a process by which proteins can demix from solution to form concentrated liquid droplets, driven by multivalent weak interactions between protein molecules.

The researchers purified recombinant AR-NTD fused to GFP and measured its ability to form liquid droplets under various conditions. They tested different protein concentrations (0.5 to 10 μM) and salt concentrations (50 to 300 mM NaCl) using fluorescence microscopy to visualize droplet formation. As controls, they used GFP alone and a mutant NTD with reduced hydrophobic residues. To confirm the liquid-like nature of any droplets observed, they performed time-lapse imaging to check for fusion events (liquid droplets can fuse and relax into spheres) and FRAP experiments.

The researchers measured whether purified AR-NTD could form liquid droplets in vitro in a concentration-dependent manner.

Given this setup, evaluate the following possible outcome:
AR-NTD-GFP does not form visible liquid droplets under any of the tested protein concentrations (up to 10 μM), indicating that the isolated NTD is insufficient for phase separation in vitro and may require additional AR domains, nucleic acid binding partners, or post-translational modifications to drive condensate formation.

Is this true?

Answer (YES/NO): NO